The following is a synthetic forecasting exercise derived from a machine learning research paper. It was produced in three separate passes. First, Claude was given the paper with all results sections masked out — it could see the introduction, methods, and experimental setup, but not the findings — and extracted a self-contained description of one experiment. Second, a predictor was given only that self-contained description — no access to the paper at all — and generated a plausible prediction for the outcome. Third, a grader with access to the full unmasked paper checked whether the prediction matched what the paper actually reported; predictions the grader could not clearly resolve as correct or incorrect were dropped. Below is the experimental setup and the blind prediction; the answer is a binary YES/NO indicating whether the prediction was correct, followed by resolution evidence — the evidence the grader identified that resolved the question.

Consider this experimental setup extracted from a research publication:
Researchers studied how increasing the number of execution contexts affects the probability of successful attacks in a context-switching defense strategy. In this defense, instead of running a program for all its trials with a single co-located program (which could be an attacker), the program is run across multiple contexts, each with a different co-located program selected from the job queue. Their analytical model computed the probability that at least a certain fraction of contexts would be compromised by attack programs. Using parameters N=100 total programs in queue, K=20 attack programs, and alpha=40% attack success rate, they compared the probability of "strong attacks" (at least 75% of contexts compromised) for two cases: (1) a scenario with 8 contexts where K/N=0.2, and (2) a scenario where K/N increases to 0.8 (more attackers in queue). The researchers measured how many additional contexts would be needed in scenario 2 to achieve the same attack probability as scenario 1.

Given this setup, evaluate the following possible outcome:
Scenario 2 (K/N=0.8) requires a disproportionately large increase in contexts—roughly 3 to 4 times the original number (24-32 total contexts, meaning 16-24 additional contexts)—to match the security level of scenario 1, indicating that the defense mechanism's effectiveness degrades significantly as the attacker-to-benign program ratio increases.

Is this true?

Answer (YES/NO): NO